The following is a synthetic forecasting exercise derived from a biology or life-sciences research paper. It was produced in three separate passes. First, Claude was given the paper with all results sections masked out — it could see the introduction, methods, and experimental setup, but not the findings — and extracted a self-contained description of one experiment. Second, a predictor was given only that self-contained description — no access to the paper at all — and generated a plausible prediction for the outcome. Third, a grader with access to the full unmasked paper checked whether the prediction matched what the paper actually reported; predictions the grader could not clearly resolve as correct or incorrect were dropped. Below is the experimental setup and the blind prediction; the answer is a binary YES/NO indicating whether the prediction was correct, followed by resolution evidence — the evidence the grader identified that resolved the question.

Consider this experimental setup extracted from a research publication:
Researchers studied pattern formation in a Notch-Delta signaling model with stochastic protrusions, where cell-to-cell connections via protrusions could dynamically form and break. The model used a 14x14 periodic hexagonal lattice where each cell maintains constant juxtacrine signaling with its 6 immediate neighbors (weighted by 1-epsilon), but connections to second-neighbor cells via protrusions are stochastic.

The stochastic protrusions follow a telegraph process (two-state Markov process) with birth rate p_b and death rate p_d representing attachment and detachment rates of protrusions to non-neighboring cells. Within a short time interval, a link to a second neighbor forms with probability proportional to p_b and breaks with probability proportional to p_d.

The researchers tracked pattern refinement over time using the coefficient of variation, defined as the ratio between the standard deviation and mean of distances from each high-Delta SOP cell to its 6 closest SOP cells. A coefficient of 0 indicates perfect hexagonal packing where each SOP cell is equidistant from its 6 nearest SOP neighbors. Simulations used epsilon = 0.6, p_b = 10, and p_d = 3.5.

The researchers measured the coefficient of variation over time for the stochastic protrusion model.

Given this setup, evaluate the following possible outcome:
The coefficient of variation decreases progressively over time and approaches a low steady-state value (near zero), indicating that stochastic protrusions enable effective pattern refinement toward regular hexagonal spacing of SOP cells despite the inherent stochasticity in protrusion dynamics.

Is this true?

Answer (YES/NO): YES